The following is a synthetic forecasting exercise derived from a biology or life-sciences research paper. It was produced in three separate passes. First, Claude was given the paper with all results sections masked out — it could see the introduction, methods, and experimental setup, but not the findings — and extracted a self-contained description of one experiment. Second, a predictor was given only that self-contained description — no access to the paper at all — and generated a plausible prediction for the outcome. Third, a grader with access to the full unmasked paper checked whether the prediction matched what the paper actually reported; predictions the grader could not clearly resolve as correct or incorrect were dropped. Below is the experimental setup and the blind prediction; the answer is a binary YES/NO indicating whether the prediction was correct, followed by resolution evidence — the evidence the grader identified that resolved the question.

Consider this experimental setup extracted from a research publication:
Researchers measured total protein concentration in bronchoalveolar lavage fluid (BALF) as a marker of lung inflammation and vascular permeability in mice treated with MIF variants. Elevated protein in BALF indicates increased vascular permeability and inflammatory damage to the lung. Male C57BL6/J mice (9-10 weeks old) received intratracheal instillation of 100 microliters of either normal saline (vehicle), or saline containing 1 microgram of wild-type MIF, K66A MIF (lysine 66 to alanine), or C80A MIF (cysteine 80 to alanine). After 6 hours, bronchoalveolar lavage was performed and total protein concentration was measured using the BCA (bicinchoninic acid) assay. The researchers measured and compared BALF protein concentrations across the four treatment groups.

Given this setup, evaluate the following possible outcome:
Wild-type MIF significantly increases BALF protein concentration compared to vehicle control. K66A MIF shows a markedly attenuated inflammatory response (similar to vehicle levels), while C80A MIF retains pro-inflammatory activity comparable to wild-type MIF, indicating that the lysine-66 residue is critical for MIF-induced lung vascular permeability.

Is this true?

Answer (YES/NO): NO